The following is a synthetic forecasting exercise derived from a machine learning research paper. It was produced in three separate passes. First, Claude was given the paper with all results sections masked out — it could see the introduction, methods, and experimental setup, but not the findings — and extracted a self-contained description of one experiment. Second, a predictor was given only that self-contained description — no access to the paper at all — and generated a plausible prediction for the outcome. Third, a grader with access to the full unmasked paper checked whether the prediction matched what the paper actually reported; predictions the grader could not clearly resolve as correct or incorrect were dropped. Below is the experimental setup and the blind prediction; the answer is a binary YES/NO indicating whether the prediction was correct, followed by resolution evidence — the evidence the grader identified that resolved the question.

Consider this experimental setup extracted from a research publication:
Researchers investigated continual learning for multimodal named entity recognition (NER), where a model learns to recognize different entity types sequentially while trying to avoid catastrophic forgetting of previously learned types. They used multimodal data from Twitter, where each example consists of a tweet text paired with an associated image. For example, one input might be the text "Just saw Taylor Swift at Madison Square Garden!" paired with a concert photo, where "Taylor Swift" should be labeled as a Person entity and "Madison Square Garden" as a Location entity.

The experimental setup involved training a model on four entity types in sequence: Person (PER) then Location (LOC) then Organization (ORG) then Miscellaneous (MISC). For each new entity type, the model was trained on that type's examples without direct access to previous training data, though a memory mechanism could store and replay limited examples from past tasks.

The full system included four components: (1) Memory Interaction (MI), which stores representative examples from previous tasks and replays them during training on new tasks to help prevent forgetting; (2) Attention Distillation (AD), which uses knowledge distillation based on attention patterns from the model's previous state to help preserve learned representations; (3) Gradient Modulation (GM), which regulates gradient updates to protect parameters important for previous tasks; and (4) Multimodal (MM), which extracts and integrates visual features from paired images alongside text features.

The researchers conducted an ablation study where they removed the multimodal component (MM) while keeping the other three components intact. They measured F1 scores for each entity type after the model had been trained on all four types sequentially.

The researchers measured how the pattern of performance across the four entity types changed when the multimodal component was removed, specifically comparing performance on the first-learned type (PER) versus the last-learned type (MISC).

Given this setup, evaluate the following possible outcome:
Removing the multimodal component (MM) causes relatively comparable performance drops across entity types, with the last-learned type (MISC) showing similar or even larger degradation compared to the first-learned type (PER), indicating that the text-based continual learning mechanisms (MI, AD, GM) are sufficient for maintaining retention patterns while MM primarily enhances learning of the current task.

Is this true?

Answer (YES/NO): NO